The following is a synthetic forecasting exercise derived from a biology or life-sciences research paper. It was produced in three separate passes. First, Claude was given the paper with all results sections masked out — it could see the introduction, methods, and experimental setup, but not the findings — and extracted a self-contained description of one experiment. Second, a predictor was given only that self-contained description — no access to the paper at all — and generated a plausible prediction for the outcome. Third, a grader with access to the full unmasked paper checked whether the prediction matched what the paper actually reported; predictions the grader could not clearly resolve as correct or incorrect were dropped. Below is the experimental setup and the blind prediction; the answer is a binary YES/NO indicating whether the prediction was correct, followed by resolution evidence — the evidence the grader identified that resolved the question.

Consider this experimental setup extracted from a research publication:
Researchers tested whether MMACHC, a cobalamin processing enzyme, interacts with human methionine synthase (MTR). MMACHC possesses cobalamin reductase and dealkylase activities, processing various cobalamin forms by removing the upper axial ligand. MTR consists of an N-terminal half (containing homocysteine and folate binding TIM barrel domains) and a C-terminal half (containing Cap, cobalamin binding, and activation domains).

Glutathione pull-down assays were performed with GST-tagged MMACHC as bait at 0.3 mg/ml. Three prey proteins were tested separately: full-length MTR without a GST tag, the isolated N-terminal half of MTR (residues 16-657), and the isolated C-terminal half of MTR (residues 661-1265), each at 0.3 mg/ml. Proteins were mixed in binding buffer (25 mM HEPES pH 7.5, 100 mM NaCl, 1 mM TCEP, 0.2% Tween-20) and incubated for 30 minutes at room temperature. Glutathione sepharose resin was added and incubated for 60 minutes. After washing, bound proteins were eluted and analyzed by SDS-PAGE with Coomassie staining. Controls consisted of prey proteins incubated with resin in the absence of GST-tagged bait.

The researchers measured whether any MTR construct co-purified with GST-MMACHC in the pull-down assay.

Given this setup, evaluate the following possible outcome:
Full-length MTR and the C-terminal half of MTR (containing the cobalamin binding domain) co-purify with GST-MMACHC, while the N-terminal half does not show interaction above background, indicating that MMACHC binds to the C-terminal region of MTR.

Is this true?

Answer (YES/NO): NO